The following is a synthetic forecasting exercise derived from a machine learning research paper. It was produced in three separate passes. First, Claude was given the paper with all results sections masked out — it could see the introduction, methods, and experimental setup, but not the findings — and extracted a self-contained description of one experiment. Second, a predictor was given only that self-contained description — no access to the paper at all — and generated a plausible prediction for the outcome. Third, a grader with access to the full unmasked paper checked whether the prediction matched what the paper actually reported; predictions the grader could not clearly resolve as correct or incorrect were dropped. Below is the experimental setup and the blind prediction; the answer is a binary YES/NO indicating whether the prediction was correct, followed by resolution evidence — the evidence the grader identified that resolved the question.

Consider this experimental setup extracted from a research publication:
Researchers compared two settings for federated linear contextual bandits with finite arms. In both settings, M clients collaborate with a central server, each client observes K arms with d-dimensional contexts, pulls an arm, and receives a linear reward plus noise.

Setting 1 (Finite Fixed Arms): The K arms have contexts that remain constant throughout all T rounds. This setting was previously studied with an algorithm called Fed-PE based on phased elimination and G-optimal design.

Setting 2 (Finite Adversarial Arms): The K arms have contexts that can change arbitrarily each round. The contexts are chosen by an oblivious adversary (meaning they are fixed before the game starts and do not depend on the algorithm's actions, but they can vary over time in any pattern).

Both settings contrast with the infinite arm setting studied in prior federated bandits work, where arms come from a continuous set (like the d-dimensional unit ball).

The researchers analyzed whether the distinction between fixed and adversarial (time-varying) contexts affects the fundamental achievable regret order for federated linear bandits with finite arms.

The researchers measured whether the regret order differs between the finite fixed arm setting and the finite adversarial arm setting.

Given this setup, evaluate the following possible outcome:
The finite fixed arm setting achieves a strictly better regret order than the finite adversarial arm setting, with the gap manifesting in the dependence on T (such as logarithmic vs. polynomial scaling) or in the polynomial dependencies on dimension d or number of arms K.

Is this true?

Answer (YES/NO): NO